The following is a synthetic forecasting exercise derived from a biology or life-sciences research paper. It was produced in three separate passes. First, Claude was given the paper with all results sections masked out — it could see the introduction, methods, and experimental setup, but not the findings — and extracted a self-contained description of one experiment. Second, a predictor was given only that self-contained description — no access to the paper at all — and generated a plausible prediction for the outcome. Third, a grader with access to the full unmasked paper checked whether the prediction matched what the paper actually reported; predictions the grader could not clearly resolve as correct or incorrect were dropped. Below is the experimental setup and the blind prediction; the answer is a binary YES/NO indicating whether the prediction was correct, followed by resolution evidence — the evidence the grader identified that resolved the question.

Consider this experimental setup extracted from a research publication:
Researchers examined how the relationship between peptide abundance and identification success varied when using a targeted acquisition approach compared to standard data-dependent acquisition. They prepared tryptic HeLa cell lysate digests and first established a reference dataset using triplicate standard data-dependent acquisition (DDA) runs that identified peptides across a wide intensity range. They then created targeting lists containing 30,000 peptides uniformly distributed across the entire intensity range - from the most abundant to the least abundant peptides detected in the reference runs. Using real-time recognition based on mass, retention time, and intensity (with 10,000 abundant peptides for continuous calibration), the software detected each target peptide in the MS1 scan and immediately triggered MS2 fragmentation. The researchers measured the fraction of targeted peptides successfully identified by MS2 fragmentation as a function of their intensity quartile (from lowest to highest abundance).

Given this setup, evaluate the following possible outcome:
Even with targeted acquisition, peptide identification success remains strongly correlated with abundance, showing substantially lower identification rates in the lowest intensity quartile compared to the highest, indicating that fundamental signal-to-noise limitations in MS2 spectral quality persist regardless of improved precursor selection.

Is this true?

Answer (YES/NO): NO